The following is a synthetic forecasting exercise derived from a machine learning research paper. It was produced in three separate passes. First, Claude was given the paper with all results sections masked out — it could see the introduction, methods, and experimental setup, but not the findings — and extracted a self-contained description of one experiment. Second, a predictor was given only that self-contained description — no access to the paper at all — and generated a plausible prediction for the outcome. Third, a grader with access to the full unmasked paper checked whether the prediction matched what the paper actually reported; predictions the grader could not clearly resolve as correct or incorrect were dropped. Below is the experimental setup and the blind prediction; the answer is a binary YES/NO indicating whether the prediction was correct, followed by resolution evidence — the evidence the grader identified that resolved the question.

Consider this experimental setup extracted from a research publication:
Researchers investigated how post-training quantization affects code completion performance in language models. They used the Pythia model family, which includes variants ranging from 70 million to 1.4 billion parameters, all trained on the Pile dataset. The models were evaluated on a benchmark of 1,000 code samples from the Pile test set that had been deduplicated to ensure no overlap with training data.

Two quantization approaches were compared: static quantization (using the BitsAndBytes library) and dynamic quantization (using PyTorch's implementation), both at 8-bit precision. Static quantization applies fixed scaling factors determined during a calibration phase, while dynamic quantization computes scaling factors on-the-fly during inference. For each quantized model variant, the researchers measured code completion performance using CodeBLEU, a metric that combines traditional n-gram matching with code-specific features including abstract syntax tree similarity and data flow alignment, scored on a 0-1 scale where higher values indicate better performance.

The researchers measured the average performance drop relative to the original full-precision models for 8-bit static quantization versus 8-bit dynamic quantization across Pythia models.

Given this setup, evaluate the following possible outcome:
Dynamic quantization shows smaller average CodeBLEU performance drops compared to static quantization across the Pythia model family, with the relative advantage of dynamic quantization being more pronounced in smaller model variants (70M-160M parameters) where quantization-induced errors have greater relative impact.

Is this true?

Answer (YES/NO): NO